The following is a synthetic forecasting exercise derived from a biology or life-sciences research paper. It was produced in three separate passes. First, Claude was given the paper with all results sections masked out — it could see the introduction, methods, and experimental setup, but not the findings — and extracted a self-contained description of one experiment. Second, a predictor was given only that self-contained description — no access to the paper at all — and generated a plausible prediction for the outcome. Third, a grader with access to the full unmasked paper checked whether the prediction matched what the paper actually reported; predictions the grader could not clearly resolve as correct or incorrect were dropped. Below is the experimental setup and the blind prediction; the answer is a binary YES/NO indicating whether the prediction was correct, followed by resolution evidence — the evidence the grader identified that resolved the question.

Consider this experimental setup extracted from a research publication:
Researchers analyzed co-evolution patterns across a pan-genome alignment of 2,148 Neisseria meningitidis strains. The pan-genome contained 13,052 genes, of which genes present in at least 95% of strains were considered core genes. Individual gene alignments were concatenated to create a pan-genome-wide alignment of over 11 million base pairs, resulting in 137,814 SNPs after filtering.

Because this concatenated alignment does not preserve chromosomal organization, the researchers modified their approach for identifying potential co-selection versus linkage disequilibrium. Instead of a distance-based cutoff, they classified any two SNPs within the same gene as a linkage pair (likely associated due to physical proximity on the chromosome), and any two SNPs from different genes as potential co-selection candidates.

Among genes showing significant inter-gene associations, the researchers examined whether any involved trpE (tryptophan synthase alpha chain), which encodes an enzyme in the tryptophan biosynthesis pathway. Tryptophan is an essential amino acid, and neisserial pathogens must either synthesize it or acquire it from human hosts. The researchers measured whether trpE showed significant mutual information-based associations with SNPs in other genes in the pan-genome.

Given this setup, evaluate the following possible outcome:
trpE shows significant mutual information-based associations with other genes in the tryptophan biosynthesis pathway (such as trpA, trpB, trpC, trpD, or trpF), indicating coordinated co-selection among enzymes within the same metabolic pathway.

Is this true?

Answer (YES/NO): NO